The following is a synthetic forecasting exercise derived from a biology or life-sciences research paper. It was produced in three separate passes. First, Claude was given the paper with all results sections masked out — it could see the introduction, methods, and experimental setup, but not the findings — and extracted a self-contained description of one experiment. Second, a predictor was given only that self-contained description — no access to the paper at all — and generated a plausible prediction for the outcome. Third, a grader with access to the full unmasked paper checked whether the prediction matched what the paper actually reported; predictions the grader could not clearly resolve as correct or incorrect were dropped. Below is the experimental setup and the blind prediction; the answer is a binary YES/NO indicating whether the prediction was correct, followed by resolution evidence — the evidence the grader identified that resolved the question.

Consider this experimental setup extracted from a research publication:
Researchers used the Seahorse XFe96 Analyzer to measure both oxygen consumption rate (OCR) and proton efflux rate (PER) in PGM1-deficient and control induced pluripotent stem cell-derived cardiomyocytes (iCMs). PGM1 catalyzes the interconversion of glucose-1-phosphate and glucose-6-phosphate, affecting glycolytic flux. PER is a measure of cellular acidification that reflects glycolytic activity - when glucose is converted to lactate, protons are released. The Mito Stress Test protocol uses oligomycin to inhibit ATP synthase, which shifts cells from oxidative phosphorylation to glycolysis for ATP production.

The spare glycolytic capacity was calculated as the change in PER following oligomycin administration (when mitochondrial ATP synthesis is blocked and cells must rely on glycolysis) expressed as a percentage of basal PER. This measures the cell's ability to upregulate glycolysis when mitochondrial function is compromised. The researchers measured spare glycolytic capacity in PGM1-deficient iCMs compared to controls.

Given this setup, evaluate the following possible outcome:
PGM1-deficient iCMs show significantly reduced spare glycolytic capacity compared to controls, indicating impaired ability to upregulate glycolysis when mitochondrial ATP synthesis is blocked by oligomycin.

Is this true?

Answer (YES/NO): YES